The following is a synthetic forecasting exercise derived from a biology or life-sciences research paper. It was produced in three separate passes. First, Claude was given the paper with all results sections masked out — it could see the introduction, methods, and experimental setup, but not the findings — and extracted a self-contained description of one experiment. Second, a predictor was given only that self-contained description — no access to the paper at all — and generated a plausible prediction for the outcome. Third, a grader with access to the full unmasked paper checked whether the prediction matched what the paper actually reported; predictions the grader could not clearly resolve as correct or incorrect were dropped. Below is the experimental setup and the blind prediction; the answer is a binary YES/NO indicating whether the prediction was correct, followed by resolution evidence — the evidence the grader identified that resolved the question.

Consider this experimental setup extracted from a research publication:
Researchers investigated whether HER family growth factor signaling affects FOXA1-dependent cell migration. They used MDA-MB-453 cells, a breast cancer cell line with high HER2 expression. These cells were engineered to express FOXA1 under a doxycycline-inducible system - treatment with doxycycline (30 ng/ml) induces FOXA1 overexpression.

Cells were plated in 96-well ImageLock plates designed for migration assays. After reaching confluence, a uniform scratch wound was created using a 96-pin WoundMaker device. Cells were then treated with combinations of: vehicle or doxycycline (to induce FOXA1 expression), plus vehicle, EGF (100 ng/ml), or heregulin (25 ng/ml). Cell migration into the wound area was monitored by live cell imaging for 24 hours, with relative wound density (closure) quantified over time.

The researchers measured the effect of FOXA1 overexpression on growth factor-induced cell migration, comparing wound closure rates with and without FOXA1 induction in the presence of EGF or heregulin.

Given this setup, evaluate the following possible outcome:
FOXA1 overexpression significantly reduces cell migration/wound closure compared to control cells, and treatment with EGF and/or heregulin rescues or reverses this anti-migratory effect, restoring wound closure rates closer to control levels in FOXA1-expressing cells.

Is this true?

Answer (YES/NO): NO